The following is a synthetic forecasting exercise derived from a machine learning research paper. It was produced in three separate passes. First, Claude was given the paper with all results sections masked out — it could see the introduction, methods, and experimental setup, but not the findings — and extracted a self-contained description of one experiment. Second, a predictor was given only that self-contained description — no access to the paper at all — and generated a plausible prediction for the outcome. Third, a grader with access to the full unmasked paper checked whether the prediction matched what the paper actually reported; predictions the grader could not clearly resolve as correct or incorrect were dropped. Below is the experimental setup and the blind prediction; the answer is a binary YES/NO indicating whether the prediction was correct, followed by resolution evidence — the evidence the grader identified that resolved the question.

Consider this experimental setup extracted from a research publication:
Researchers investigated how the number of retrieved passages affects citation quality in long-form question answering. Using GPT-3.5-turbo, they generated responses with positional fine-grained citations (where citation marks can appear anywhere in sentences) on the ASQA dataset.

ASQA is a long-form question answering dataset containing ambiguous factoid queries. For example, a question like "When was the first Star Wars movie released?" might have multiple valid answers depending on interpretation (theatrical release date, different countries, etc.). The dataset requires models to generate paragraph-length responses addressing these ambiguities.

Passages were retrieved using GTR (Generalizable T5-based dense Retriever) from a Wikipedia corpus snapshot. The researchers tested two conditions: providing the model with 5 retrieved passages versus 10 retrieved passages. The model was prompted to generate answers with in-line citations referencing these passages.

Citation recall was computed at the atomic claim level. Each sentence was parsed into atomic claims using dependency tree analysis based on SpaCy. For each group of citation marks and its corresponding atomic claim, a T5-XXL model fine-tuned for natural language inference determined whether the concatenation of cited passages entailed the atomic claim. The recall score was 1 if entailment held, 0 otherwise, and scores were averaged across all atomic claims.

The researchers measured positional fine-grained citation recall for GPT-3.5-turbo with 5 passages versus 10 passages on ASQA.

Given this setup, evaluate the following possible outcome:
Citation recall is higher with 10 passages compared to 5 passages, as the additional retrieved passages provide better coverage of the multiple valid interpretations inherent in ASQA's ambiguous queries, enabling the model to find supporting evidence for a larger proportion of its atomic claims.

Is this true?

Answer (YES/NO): NO